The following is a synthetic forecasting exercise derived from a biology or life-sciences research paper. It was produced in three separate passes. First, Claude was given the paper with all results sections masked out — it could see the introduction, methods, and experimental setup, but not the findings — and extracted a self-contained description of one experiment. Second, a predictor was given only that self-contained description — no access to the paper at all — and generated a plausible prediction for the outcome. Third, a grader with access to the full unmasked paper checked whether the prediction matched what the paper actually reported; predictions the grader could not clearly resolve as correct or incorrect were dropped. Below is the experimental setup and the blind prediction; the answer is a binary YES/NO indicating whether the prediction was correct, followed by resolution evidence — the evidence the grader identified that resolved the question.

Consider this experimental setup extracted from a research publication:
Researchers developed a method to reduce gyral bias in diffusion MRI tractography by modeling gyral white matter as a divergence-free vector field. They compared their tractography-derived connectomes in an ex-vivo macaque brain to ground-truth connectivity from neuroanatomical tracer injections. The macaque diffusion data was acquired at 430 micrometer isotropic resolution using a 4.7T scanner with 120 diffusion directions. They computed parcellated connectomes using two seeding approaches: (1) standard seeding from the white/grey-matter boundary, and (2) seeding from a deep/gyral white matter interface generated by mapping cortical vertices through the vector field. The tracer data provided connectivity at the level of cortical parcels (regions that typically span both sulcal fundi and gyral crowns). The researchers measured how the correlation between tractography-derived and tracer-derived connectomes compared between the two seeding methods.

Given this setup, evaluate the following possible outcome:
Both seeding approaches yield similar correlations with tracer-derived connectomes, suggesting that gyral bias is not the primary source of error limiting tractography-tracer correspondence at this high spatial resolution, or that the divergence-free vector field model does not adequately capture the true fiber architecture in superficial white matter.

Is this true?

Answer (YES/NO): NO